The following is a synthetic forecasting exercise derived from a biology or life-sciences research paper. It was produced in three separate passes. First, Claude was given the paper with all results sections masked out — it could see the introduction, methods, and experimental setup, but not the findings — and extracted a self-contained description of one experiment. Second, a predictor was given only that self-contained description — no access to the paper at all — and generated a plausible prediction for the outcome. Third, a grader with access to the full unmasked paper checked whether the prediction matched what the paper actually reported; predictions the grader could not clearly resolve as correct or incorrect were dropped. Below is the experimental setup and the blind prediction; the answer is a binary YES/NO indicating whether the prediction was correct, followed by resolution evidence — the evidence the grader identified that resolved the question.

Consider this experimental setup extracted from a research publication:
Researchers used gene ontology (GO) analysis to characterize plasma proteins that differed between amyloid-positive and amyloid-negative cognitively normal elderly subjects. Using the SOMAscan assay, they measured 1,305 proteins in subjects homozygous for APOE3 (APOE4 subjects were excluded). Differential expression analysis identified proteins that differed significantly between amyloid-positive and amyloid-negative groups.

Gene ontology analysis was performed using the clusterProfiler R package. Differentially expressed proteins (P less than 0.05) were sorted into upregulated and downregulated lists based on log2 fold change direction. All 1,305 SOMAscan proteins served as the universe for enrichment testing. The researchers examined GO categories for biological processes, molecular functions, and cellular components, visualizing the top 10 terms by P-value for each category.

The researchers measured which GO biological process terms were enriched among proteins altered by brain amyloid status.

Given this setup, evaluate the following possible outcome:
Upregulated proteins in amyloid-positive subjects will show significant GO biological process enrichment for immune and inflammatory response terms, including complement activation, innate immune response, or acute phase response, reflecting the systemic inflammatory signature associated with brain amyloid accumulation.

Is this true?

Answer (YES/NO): NO